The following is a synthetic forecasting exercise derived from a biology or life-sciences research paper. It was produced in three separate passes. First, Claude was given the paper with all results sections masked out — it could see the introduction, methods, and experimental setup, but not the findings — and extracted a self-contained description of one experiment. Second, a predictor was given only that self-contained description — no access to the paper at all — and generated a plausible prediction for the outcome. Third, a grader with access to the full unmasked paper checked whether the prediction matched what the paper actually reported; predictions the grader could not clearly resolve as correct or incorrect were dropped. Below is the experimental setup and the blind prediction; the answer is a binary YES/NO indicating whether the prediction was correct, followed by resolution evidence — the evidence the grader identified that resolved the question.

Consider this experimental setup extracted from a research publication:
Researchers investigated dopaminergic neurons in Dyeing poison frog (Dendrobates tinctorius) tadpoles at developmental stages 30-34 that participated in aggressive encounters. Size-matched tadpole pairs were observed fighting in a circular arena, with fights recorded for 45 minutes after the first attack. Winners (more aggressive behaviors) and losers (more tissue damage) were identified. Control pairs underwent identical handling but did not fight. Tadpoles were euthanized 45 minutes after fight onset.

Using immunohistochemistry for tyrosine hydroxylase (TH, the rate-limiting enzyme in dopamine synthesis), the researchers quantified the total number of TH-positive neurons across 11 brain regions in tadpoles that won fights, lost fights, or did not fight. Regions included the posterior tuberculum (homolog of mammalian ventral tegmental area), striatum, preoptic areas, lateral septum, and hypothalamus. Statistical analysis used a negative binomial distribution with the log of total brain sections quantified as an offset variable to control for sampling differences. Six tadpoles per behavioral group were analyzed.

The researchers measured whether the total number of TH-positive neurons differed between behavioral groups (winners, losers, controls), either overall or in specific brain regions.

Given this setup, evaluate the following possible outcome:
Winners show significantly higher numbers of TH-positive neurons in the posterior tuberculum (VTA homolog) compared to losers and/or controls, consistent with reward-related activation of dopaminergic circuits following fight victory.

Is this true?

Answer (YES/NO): NO